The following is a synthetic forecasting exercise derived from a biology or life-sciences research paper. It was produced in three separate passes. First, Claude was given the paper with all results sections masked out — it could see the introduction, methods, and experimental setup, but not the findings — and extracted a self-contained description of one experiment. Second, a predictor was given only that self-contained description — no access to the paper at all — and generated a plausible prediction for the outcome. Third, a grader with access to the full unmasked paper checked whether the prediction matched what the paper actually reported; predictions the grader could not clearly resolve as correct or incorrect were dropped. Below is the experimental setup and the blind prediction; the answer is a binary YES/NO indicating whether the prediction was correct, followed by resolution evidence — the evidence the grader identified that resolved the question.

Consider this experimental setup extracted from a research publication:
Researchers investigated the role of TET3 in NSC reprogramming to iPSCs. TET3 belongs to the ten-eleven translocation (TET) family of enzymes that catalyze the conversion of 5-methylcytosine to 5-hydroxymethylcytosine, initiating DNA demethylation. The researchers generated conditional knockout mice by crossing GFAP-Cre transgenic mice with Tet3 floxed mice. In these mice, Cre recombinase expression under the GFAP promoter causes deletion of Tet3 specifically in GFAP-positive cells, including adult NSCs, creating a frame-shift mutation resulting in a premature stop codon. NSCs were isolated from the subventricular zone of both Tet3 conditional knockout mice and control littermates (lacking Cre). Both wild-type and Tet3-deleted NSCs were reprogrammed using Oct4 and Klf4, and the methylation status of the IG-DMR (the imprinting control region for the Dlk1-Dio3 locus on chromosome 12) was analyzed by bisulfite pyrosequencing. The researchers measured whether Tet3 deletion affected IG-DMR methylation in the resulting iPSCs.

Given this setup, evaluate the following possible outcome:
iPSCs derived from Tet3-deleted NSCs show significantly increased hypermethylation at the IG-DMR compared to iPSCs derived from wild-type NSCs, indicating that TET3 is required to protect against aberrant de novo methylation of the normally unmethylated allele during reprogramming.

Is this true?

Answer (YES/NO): NO